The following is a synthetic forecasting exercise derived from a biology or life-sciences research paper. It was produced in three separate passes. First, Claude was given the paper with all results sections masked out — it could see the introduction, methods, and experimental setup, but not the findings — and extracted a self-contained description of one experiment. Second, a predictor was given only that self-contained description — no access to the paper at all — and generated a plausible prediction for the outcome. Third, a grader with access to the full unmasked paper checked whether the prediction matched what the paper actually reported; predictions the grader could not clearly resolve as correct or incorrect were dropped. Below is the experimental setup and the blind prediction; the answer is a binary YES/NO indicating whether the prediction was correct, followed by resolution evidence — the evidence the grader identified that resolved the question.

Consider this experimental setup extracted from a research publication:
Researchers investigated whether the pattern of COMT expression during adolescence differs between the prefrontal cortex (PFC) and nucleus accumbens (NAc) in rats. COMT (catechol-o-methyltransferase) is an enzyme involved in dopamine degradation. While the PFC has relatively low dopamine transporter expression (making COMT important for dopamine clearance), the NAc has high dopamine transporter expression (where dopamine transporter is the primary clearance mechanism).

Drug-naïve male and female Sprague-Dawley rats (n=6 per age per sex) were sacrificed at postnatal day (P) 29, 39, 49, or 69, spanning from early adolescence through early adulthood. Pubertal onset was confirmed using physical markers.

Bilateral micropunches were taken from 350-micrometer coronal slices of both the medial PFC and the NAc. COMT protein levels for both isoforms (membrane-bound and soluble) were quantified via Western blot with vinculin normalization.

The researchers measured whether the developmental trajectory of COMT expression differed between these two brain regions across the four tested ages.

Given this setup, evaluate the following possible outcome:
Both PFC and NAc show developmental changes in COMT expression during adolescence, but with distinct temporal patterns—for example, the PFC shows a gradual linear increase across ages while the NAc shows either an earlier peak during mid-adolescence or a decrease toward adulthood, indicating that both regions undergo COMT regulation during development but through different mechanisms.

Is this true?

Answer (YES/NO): NO